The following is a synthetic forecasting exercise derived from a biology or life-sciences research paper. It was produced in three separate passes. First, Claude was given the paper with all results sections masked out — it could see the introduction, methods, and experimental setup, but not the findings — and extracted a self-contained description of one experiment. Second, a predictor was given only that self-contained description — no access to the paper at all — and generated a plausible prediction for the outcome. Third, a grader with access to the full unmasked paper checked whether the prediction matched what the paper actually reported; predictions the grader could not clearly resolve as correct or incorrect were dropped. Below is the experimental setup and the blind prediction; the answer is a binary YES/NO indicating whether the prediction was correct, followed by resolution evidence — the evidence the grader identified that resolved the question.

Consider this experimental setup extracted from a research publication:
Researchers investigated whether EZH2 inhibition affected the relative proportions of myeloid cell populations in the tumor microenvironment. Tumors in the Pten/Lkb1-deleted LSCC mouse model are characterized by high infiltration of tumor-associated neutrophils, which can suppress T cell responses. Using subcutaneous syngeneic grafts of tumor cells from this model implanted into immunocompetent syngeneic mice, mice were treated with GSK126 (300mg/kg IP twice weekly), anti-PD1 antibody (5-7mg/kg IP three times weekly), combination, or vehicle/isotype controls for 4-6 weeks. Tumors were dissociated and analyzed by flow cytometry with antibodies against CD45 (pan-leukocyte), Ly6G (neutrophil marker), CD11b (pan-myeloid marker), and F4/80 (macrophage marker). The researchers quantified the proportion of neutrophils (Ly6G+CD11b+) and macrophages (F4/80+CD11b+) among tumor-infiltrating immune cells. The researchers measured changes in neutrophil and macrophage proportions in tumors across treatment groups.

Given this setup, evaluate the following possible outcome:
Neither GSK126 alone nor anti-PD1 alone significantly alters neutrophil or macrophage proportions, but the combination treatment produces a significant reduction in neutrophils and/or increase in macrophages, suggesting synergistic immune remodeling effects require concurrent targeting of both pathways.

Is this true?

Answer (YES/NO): NO